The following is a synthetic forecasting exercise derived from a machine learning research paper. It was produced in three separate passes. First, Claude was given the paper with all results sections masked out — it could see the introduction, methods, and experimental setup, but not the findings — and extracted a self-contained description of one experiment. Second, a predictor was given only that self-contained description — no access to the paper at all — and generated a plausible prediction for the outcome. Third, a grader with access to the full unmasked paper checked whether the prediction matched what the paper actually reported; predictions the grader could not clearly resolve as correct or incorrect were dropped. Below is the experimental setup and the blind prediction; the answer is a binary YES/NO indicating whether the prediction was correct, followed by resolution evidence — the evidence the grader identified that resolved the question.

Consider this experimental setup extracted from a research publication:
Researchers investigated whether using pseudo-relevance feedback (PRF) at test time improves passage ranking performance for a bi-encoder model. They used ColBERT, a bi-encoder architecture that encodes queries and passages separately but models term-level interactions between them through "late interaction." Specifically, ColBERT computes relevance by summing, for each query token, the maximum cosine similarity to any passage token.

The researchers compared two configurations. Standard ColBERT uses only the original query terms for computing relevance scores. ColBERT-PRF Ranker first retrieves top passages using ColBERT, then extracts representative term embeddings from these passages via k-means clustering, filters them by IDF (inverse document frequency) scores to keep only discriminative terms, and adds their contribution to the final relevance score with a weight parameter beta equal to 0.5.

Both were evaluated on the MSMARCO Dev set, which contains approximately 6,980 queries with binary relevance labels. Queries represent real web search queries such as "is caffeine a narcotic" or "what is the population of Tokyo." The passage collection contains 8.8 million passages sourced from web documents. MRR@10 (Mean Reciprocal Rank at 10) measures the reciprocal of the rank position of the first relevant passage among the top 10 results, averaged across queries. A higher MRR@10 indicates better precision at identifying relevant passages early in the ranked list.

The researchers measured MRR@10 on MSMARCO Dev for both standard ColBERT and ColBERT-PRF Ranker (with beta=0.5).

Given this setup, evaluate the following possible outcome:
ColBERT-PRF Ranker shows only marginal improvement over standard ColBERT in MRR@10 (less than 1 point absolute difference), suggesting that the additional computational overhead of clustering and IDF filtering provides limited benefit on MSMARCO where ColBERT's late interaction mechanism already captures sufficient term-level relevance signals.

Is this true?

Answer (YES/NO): NO